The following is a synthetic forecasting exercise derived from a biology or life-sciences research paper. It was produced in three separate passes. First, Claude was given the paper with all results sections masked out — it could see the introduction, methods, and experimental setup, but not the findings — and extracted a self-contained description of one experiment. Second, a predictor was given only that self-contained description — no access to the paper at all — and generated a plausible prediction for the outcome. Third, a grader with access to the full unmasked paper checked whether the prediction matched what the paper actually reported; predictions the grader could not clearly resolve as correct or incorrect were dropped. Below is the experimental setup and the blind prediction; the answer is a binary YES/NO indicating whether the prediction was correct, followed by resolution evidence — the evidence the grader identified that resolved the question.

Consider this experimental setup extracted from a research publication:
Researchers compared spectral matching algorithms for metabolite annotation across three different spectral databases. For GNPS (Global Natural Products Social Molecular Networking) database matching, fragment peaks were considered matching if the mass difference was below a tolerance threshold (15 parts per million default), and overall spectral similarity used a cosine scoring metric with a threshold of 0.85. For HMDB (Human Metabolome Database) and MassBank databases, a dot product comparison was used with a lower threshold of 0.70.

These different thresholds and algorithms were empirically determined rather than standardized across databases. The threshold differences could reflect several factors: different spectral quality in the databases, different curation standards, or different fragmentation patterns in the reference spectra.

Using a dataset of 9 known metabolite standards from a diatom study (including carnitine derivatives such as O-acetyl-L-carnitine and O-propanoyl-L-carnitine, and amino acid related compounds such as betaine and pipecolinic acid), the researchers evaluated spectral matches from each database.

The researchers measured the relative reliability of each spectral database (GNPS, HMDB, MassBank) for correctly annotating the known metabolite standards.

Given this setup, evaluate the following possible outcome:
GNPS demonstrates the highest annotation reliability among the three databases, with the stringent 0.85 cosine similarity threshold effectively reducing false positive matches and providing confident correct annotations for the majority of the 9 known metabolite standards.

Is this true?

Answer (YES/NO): YES